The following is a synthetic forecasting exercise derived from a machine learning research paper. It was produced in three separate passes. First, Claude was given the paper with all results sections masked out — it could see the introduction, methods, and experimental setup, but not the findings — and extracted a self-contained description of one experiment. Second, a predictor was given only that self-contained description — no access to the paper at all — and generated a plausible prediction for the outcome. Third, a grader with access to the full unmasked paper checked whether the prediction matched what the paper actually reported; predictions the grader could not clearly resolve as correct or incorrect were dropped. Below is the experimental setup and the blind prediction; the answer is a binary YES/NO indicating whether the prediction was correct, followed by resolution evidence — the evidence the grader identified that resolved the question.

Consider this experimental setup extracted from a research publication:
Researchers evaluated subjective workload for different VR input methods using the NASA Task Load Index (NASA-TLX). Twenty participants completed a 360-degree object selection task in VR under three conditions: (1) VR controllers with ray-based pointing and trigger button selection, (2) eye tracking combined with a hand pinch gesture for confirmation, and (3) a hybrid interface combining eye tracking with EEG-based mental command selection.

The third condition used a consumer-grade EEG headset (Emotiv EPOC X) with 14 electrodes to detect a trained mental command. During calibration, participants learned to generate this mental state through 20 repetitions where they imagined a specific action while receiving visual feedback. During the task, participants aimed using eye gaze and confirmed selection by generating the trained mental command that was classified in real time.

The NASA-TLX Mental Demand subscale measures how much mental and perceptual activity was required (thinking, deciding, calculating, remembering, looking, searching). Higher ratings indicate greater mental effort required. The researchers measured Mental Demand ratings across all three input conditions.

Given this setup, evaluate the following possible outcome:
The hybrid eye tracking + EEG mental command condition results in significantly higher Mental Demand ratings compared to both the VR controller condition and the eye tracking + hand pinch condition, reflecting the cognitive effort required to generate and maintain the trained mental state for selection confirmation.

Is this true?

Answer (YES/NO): NO